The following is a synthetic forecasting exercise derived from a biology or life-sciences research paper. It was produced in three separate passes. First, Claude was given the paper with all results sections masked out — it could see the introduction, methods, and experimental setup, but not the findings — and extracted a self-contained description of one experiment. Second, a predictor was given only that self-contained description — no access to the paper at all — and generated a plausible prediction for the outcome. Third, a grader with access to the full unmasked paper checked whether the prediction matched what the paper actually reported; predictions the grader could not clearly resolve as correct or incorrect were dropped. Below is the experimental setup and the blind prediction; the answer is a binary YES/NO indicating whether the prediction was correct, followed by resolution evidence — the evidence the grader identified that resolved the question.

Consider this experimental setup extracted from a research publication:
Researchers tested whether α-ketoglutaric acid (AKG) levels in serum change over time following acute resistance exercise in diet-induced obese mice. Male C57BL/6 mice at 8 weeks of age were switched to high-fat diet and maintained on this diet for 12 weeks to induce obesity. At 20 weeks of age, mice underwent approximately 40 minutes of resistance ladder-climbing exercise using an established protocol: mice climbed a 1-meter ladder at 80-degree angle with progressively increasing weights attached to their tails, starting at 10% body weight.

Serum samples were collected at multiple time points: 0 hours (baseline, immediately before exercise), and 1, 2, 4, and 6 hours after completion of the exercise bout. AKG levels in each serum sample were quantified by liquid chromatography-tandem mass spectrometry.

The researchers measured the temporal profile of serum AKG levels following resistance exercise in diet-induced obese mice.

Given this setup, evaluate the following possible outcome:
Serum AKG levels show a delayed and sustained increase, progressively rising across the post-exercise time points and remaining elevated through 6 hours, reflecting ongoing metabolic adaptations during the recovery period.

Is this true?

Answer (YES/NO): NO